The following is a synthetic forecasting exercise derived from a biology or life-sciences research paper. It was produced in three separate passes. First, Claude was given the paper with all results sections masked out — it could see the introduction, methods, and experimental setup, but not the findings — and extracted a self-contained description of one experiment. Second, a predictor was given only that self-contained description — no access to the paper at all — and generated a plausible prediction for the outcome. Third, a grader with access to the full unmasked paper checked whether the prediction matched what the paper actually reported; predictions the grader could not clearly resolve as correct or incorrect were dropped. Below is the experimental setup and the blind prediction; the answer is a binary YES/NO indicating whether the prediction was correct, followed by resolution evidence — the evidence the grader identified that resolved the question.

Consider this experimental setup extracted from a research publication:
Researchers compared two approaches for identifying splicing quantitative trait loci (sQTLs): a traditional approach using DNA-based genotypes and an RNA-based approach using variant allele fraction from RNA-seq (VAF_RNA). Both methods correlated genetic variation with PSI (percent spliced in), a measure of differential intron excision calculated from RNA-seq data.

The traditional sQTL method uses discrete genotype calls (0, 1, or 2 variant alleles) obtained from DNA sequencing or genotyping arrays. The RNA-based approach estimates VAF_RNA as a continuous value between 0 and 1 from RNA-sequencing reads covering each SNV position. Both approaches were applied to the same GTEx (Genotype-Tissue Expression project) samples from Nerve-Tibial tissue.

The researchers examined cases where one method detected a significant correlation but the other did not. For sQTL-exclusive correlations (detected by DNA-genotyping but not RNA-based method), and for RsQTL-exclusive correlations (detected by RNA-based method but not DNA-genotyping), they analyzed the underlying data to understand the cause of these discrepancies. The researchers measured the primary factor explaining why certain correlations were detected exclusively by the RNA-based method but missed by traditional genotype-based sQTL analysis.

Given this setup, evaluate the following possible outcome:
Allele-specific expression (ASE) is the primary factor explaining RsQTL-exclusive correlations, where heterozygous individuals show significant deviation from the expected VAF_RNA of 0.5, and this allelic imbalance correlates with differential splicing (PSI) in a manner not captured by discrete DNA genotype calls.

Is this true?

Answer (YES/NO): NO